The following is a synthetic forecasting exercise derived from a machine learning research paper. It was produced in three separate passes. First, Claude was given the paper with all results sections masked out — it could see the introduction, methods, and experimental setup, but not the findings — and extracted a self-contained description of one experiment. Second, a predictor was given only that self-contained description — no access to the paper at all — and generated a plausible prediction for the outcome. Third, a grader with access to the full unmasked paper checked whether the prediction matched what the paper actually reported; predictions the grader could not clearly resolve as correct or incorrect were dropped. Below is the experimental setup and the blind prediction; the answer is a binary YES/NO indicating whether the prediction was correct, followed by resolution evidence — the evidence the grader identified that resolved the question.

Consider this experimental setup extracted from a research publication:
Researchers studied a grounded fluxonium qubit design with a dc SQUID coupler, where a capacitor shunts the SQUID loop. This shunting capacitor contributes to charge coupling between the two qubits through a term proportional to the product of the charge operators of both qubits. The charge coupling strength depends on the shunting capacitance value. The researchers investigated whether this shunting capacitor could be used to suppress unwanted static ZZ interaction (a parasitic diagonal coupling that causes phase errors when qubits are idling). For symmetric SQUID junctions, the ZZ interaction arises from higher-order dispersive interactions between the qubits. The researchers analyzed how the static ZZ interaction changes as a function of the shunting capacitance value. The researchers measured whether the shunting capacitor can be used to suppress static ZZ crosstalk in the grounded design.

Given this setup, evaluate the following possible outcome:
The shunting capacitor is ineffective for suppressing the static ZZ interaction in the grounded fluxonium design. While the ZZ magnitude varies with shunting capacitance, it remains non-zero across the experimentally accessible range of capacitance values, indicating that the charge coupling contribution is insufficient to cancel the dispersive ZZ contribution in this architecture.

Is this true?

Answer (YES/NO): NO